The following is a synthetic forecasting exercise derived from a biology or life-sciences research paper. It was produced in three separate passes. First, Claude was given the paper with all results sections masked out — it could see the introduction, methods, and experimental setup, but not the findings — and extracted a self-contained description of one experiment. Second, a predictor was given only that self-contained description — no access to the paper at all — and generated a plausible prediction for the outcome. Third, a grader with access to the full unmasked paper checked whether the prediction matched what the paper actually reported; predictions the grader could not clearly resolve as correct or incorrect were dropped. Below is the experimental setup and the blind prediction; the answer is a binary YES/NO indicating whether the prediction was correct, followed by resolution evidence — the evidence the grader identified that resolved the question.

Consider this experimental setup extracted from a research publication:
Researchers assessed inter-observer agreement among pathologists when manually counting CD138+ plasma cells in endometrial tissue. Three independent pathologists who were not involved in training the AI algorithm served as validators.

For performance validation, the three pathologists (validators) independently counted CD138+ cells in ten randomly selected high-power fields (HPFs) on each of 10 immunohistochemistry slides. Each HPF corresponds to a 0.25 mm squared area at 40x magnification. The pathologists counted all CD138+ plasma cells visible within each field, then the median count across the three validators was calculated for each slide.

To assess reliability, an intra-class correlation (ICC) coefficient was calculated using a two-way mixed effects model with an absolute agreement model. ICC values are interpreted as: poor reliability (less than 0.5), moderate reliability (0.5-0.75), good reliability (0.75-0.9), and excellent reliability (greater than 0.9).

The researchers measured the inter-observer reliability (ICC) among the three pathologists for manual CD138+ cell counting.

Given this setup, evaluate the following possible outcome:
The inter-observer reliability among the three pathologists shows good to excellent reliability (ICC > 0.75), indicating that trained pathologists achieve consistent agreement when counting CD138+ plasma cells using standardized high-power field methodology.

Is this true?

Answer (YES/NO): YES